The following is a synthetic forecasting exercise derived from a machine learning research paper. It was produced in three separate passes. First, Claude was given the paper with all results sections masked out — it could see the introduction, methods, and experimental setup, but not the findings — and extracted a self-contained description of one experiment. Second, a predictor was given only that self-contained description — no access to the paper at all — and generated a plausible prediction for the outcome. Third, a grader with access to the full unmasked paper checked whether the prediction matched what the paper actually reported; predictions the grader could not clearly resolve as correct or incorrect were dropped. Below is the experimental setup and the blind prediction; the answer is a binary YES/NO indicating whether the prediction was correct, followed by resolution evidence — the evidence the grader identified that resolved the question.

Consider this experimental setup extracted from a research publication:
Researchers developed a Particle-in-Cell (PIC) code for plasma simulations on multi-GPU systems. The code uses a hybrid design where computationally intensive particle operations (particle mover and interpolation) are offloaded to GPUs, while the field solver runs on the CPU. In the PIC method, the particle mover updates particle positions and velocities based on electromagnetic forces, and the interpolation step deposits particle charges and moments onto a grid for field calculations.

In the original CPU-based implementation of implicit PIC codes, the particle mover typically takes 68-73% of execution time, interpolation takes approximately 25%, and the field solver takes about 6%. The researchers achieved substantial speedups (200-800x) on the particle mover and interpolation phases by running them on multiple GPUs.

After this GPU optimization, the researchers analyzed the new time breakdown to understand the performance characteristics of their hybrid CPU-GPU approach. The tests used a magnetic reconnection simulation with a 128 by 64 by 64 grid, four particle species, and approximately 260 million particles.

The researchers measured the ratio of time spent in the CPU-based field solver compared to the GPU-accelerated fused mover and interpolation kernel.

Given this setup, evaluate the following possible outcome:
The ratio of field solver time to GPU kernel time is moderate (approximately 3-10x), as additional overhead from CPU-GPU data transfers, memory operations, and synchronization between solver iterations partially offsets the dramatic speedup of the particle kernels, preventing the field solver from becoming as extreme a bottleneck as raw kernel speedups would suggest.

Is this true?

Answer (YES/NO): YES